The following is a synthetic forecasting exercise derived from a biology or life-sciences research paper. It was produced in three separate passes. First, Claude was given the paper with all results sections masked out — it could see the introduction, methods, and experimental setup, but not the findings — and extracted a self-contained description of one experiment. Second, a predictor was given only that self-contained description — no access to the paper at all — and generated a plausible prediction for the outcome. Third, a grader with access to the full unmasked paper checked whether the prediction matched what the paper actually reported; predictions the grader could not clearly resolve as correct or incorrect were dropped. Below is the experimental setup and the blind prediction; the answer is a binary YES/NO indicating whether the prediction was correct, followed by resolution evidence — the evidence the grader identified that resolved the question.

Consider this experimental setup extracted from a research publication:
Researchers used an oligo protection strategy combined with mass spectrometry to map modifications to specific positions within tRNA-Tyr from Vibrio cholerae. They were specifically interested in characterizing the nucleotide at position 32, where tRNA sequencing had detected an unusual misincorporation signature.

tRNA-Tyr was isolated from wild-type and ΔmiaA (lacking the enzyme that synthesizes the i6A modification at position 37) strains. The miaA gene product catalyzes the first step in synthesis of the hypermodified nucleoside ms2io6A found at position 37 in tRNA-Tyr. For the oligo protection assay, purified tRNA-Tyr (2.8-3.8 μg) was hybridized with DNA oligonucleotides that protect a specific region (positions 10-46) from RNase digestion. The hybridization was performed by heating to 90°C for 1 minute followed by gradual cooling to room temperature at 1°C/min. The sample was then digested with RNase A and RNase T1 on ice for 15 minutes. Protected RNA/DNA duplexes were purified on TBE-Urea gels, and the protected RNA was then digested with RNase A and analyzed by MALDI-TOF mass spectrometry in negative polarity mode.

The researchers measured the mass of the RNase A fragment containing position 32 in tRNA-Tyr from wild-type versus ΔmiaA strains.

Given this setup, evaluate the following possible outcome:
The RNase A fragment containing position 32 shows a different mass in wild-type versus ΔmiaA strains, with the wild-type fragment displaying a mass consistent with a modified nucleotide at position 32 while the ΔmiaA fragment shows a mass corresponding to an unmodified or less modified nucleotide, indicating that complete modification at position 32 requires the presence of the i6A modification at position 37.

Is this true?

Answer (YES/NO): NO